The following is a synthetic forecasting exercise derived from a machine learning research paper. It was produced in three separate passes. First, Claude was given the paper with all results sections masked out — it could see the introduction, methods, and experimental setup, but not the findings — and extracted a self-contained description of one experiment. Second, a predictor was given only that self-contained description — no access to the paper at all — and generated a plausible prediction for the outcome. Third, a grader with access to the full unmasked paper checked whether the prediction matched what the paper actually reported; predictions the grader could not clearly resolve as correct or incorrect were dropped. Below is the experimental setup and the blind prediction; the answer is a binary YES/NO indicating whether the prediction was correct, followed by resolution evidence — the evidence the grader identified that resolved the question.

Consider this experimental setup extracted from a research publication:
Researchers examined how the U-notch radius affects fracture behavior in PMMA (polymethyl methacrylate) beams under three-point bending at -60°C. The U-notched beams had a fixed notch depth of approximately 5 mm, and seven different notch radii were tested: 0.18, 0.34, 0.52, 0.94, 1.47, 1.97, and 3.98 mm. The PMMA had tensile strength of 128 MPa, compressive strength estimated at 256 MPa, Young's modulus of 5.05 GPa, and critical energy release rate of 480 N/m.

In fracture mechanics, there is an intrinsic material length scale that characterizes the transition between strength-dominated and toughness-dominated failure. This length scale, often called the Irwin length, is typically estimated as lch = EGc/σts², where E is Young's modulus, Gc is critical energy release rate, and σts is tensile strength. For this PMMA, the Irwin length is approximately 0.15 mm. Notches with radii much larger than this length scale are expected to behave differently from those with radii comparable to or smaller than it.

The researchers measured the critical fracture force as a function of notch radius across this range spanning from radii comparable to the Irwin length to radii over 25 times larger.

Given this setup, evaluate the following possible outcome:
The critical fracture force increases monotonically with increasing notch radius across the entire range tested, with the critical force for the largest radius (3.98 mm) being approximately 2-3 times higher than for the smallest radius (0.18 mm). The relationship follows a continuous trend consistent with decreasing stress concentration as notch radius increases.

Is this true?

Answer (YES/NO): NO